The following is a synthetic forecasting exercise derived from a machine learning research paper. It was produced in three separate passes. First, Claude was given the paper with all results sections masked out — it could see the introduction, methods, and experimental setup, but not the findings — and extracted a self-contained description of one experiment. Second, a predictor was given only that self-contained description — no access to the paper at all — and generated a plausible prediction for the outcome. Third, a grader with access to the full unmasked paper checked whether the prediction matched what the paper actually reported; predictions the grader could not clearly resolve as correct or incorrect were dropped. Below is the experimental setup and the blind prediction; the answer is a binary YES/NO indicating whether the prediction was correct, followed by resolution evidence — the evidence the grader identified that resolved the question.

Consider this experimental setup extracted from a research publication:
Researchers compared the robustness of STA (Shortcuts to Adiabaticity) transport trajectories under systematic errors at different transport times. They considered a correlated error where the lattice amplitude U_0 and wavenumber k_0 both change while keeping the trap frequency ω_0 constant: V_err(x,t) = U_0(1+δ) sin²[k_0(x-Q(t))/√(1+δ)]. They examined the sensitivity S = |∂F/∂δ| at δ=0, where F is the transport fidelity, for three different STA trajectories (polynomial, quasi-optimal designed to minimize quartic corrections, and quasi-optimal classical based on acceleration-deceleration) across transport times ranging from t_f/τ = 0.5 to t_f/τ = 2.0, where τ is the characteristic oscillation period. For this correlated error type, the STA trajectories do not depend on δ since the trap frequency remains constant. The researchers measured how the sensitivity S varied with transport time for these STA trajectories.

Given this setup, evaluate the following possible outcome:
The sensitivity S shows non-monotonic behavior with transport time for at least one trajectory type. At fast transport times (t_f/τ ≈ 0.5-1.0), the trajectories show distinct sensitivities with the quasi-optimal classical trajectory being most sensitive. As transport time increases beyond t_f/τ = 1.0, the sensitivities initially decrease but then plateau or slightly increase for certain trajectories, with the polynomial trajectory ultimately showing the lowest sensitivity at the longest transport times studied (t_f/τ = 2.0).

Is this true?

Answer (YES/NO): NO